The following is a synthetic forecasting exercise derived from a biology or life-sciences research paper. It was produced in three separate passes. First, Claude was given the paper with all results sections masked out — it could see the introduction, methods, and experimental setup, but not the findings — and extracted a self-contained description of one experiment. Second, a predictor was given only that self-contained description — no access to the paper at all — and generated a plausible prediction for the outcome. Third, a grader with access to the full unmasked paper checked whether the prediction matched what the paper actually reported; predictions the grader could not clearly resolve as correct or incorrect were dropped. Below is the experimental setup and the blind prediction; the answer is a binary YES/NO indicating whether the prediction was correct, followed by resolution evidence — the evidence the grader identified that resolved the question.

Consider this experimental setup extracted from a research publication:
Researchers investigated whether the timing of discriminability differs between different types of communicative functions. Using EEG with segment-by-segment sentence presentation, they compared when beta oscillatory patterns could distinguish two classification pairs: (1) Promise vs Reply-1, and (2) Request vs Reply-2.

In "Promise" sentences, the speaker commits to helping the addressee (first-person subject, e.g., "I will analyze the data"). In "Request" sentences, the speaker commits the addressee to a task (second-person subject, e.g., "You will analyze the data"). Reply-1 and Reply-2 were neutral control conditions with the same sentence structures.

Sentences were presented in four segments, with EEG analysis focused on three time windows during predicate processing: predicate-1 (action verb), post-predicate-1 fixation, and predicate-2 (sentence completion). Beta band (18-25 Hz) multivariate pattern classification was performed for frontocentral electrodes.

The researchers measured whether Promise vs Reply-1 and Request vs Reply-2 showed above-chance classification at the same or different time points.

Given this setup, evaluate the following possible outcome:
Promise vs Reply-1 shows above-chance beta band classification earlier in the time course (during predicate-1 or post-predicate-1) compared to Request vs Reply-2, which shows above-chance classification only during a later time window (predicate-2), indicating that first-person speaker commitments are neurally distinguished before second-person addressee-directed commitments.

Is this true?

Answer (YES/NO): NO